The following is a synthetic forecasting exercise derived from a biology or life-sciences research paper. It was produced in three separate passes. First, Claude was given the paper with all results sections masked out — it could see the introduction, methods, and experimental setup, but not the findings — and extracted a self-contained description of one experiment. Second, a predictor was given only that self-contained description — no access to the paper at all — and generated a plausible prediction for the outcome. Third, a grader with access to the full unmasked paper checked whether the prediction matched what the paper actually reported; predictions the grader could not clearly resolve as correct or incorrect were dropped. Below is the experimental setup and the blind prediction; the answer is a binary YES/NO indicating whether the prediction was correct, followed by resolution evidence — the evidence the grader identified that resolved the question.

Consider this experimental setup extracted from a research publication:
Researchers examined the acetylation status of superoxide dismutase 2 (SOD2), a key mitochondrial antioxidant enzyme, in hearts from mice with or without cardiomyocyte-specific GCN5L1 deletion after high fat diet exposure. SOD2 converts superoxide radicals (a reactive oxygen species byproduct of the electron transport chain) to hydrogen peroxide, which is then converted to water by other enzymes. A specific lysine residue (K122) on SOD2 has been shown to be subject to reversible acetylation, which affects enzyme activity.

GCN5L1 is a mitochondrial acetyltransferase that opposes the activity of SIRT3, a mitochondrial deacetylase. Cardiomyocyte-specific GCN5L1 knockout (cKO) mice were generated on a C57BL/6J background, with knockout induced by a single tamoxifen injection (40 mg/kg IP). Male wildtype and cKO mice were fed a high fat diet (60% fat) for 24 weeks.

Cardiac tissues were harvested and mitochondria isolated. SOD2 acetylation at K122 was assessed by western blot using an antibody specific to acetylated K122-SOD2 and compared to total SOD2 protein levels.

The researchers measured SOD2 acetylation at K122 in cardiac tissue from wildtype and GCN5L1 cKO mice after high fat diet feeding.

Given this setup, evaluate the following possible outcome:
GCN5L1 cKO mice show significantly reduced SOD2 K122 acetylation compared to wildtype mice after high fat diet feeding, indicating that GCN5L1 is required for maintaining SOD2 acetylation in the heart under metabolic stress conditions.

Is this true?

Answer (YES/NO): YES